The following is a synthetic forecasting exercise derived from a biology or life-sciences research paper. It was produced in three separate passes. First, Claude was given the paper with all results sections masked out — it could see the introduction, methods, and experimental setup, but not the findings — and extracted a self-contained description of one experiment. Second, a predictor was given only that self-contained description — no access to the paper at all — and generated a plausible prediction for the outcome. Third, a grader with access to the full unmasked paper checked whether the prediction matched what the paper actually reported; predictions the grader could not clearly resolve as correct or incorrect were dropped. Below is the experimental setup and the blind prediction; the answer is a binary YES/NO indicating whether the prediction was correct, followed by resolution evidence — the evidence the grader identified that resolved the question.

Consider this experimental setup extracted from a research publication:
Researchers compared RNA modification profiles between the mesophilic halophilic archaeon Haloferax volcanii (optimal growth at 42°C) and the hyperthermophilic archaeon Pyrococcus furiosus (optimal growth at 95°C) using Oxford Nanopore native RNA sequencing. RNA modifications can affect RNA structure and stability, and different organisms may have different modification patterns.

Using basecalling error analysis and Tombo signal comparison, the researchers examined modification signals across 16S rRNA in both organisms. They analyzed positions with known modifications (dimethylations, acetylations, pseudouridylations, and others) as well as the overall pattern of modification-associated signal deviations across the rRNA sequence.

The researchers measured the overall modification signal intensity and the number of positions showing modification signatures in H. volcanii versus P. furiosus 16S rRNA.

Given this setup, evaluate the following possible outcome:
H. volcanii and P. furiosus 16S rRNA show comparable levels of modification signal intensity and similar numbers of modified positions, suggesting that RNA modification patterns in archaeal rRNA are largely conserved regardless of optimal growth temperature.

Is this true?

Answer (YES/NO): NO